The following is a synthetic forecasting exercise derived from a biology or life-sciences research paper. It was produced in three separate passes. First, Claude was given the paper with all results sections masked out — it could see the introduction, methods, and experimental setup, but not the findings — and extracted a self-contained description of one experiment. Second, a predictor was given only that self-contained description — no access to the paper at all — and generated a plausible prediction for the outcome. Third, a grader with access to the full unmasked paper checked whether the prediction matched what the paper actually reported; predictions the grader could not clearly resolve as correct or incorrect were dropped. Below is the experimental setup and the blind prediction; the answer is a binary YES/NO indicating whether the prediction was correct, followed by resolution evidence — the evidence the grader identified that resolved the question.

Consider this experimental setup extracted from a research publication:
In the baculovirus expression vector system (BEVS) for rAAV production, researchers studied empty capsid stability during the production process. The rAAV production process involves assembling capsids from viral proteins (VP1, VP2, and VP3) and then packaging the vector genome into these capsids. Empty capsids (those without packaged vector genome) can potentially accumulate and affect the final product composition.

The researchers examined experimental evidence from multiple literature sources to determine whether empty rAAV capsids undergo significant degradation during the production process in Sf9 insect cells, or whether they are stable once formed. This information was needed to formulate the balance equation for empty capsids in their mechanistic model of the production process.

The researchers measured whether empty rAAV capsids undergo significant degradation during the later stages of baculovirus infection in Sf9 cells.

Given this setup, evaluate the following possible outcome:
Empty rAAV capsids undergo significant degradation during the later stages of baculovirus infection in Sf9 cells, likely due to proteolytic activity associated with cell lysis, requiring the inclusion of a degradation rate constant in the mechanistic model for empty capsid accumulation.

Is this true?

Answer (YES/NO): NO